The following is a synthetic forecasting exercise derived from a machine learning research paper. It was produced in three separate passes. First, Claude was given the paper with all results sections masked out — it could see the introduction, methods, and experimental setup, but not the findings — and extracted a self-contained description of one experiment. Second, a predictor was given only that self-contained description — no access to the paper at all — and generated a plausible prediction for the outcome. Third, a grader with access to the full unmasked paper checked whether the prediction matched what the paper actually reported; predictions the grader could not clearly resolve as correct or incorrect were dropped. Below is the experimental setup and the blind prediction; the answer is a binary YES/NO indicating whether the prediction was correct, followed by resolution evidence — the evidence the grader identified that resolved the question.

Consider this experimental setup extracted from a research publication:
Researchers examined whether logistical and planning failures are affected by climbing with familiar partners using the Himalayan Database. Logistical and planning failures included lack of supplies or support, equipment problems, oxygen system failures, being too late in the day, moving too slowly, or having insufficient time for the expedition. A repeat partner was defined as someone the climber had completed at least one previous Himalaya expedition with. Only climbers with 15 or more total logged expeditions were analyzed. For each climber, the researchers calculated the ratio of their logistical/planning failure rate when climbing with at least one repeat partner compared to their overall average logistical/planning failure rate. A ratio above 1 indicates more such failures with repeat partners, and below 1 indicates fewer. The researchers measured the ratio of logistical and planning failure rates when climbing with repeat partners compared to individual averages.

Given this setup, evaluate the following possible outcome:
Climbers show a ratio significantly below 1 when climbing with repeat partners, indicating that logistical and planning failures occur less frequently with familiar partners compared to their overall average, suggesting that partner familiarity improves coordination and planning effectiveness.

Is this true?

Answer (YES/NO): YES